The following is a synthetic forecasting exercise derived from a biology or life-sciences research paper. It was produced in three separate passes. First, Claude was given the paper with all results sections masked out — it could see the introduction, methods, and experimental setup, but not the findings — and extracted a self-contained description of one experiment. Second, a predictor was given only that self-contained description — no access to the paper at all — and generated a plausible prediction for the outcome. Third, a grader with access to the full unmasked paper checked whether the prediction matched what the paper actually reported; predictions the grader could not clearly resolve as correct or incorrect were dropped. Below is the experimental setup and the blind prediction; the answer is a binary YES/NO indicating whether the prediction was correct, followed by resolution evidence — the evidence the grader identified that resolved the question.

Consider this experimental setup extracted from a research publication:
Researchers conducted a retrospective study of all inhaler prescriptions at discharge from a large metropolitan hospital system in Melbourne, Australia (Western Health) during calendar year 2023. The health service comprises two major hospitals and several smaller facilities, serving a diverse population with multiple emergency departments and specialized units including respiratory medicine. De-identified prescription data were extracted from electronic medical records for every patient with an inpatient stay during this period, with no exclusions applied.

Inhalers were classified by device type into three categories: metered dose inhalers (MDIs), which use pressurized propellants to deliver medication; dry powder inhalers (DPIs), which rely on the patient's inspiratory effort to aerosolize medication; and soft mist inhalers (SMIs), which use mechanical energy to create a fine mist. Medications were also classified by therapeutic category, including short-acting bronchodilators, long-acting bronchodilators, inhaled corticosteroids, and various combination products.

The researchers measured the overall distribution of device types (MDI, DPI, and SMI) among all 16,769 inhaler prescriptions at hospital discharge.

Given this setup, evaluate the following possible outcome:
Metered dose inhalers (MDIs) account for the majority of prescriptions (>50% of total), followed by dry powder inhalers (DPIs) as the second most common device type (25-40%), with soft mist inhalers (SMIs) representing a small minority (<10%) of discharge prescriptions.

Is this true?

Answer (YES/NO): NO